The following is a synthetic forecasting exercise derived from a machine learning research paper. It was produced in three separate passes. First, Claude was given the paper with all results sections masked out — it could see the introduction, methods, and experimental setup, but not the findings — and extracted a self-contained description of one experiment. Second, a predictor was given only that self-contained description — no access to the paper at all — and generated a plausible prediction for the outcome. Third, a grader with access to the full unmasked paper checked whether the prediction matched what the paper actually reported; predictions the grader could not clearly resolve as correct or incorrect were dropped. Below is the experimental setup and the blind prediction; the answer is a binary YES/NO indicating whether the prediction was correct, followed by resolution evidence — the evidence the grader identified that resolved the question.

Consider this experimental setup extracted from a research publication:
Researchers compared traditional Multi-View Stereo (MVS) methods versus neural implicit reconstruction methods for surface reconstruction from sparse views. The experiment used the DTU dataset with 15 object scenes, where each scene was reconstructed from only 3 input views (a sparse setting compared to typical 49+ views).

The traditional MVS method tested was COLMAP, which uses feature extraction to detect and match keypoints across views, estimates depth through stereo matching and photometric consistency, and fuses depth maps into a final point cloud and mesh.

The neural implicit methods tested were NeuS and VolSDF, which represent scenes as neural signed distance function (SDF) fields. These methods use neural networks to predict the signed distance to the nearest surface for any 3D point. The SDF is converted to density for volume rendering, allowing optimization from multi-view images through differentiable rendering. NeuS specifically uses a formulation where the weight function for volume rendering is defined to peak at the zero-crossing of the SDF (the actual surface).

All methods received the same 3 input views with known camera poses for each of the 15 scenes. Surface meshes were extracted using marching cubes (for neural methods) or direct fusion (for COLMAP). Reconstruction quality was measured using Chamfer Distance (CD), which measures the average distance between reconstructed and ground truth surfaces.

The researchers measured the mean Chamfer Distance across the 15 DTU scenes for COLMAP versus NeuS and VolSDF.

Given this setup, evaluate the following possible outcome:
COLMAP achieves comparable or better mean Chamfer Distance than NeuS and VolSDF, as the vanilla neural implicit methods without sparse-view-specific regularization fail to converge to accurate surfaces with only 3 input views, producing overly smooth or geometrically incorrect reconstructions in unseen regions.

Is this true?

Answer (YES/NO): YES